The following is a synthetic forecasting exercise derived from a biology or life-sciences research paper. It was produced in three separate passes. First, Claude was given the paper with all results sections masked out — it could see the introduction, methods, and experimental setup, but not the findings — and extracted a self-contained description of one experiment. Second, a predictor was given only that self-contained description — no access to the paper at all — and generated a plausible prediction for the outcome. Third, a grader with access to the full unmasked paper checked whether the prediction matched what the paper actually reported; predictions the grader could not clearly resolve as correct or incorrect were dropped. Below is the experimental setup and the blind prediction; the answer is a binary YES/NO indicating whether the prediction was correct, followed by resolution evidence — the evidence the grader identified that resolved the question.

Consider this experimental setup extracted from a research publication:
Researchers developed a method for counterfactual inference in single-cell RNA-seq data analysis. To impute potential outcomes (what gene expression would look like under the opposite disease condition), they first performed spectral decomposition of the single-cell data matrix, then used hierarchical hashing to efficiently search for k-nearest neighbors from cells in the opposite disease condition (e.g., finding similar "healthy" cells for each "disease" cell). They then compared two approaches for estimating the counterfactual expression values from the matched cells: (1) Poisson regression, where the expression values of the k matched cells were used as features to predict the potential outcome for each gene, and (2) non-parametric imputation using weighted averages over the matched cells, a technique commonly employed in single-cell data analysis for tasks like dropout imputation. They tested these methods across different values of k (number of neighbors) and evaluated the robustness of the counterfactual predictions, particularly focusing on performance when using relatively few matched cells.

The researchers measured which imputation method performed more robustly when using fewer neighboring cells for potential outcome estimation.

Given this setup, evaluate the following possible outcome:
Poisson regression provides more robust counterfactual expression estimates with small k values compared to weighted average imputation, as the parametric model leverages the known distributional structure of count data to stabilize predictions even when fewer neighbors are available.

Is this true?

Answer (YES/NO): YES